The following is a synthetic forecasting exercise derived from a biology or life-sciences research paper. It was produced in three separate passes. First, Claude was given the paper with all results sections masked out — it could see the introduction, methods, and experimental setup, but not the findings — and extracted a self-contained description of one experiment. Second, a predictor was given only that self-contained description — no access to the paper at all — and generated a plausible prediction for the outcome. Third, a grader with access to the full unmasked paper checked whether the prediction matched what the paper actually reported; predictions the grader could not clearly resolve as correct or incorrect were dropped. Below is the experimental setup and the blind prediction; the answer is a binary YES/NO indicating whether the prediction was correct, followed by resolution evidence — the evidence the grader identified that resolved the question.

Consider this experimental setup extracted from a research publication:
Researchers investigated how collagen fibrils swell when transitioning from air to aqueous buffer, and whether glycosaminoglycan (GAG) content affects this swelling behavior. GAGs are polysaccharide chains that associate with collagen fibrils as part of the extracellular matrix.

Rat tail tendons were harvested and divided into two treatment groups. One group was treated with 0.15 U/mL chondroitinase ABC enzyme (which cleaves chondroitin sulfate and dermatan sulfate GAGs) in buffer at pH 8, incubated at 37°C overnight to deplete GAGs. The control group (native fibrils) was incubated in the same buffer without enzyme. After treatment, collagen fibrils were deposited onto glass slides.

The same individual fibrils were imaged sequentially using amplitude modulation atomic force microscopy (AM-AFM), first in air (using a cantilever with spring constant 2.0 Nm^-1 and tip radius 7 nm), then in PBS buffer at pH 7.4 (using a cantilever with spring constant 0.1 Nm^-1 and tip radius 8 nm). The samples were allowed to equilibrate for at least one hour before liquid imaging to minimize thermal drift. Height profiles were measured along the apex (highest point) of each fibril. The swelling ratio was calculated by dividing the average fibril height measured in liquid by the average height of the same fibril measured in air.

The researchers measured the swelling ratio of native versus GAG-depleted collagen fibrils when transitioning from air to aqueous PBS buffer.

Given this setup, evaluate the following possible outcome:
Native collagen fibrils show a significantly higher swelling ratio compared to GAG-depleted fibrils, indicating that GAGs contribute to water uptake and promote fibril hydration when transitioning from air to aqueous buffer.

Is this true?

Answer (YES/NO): NO